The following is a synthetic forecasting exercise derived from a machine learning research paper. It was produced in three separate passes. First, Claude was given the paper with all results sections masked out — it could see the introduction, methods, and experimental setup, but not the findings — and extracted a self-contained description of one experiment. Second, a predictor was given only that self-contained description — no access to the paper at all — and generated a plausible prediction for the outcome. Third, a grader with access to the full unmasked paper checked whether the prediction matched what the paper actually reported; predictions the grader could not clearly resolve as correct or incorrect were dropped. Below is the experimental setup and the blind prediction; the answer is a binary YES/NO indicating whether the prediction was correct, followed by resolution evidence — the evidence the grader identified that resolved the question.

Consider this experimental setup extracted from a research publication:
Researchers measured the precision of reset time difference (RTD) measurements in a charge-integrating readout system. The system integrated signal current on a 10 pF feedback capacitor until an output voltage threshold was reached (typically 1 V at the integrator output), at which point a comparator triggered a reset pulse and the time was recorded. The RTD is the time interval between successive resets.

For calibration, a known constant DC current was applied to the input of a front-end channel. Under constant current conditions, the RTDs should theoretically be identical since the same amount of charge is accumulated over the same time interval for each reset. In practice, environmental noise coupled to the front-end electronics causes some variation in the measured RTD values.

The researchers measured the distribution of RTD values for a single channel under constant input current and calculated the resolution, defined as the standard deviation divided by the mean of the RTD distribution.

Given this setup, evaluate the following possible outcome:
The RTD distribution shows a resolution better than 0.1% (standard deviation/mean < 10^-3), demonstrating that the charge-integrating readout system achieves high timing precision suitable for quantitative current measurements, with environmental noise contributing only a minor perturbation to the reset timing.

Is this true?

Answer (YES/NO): NO